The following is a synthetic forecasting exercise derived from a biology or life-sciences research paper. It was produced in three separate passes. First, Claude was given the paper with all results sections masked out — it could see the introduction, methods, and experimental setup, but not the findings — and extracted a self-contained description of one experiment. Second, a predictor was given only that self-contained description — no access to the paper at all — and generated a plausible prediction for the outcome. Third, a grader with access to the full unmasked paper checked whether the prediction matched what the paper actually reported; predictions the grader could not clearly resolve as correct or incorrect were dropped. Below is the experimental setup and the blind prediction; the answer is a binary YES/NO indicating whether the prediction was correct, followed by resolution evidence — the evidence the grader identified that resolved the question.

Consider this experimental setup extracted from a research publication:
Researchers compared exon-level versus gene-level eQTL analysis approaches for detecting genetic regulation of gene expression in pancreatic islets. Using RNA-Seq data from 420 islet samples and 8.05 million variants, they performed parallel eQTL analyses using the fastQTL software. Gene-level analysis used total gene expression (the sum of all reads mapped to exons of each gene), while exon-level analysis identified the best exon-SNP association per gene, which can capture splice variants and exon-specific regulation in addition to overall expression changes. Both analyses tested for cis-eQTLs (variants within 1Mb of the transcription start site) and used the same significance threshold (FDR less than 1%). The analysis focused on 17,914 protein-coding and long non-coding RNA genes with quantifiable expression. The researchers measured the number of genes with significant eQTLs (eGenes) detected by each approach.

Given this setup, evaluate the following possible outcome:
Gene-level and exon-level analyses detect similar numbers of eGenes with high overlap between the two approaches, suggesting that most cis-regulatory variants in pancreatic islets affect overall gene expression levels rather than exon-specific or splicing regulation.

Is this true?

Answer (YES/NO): NO